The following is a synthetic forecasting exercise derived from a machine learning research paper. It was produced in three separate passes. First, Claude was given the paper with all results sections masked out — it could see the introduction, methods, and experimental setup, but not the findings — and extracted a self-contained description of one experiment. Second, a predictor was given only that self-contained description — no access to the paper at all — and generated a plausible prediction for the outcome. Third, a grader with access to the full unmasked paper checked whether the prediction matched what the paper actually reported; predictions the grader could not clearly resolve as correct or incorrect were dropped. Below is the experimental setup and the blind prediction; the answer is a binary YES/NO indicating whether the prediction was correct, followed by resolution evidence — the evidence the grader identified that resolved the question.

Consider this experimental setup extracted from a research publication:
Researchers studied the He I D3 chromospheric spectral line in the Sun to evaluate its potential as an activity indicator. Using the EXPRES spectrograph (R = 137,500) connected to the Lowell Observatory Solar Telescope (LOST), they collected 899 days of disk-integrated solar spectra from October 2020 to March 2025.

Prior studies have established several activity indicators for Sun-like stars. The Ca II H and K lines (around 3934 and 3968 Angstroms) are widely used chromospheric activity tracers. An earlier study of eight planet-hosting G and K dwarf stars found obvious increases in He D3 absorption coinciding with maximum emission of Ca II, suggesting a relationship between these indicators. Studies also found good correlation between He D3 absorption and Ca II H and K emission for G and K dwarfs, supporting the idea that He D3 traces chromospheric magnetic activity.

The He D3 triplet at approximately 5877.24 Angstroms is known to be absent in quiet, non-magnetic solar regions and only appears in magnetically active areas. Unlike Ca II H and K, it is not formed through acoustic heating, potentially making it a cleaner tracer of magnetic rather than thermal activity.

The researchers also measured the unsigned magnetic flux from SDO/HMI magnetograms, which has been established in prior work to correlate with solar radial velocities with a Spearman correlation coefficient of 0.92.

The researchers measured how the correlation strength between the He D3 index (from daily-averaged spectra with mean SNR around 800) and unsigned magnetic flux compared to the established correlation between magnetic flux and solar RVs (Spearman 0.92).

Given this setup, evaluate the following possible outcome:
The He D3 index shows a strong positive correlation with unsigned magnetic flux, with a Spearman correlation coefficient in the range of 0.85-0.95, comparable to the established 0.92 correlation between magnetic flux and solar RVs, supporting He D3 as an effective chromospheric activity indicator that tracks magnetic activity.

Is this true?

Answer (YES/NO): YES